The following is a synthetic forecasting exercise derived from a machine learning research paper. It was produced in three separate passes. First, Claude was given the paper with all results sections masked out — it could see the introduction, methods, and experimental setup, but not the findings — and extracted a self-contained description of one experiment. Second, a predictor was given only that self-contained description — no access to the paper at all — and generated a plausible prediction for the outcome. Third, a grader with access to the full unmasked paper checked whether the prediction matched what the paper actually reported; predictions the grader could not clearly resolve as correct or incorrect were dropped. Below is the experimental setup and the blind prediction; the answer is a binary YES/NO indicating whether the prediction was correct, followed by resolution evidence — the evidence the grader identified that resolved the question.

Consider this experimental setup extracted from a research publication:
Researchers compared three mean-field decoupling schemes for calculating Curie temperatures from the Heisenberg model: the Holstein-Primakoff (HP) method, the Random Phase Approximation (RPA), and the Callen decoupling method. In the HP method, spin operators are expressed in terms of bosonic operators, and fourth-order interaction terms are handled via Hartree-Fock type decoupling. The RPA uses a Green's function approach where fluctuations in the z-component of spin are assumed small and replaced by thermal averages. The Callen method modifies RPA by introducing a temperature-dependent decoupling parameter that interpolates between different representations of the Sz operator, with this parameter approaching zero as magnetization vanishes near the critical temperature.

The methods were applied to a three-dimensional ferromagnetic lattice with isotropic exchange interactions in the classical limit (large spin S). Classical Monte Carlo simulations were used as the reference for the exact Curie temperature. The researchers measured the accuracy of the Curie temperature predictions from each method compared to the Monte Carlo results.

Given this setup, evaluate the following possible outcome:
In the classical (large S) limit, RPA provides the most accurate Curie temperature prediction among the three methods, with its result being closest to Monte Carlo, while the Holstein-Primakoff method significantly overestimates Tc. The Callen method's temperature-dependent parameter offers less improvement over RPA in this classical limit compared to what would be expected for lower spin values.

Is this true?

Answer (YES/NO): NO